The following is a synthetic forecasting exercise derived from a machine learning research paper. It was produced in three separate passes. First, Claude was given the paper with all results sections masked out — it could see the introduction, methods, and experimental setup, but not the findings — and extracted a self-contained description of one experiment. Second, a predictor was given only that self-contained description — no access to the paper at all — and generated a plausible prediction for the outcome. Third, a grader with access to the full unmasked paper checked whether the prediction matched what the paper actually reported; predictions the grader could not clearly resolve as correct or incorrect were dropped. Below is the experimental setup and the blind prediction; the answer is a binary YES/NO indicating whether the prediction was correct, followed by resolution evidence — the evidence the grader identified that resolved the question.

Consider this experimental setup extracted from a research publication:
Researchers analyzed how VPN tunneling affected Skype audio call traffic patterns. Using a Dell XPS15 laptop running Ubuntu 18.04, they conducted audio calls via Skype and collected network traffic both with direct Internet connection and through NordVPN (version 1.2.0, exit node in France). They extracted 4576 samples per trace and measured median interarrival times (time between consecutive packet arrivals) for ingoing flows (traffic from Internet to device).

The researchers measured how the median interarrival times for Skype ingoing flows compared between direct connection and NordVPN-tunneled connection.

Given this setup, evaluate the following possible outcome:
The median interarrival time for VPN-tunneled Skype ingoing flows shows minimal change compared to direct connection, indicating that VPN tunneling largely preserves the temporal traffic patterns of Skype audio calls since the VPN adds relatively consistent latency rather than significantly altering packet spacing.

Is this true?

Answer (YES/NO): YES